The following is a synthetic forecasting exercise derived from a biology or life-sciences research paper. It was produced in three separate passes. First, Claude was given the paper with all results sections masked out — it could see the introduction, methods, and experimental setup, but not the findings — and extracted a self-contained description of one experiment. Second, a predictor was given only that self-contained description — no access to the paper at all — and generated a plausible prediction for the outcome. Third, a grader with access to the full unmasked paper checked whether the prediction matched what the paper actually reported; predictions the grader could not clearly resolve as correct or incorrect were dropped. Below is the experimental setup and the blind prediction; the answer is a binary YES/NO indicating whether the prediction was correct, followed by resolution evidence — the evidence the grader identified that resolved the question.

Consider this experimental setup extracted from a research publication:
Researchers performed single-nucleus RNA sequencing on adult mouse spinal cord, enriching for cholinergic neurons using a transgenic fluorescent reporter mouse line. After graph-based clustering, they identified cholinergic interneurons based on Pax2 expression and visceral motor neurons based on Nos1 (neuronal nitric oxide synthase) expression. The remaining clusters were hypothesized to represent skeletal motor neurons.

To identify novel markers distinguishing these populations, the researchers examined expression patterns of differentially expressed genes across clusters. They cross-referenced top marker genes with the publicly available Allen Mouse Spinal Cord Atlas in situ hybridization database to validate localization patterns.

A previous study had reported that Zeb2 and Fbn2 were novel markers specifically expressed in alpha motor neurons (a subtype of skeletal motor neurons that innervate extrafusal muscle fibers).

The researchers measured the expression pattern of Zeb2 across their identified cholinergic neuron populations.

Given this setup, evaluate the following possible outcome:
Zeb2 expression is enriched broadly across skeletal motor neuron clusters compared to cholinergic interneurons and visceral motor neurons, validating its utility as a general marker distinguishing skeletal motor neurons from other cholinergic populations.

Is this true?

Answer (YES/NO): NO